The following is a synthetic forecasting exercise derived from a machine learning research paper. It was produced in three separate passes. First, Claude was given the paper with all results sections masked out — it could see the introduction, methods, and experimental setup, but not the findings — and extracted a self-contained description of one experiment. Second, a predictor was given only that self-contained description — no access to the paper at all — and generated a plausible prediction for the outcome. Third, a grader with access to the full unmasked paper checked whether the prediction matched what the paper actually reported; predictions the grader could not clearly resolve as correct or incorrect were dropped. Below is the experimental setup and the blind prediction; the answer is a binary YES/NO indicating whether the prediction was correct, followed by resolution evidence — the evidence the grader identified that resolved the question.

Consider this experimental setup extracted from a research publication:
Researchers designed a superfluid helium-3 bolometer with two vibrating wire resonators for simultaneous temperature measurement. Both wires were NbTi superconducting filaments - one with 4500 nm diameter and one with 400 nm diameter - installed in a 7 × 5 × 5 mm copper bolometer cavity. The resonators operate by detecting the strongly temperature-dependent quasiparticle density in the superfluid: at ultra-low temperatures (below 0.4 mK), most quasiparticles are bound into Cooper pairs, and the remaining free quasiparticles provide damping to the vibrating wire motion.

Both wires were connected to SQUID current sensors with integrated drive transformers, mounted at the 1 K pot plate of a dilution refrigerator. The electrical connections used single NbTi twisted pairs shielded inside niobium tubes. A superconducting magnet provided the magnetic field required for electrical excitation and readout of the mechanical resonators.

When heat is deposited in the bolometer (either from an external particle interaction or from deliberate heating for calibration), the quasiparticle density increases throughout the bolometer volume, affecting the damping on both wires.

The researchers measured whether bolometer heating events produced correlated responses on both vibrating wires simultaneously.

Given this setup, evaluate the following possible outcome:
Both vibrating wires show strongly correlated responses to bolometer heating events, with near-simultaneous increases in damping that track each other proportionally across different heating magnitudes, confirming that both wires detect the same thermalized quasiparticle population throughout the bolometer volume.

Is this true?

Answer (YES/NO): NO